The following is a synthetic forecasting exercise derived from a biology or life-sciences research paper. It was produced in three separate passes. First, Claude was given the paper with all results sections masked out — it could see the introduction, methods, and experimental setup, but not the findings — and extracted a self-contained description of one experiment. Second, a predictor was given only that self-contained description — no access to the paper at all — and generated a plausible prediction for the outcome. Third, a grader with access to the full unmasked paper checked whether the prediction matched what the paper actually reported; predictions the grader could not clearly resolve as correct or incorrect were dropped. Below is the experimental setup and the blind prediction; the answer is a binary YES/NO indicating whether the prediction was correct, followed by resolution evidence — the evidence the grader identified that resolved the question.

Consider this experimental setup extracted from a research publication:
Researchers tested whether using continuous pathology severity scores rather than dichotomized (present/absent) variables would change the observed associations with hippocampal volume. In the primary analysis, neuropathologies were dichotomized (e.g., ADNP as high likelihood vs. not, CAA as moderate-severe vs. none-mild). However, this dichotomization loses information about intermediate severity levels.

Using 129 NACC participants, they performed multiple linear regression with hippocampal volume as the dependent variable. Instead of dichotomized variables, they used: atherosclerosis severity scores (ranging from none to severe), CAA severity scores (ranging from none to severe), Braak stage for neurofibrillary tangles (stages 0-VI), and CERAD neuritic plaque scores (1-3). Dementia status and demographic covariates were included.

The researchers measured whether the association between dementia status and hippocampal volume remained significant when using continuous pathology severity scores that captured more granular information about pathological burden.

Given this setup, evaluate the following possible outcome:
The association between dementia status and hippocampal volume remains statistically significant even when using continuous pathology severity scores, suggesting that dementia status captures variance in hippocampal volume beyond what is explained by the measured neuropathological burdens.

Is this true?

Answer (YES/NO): YES